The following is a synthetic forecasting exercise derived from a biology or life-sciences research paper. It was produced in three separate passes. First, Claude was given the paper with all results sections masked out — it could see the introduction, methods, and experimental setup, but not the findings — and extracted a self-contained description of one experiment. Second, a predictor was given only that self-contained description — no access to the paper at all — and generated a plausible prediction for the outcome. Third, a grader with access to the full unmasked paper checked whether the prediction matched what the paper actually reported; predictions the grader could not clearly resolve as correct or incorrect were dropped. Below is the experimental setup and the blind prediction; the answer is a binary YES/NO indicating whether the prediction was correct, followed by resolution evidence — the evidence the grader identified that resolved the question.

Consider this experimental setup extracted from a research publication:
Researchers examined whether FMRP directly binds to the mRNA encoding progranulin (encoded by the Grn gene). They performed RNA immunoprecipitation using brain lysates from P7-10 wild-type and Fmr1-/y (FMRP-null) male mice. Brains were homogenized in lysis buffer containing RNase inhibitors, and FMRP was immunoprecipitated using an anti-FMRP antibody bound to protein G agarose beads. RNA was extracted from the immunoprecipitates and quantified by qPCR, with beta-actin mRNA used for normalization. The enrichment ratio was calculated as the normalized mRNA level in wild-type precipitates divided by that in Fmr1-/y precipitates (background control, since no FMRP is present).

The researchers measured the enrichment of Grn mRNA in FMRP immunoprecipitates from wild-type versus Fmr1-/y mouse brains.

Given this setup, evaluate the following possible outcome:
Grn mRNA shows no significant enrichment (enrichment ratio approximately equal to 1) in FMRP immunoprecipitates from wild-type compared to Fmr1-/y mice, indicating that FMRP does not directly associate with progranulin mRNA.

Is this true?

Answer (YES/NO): NO